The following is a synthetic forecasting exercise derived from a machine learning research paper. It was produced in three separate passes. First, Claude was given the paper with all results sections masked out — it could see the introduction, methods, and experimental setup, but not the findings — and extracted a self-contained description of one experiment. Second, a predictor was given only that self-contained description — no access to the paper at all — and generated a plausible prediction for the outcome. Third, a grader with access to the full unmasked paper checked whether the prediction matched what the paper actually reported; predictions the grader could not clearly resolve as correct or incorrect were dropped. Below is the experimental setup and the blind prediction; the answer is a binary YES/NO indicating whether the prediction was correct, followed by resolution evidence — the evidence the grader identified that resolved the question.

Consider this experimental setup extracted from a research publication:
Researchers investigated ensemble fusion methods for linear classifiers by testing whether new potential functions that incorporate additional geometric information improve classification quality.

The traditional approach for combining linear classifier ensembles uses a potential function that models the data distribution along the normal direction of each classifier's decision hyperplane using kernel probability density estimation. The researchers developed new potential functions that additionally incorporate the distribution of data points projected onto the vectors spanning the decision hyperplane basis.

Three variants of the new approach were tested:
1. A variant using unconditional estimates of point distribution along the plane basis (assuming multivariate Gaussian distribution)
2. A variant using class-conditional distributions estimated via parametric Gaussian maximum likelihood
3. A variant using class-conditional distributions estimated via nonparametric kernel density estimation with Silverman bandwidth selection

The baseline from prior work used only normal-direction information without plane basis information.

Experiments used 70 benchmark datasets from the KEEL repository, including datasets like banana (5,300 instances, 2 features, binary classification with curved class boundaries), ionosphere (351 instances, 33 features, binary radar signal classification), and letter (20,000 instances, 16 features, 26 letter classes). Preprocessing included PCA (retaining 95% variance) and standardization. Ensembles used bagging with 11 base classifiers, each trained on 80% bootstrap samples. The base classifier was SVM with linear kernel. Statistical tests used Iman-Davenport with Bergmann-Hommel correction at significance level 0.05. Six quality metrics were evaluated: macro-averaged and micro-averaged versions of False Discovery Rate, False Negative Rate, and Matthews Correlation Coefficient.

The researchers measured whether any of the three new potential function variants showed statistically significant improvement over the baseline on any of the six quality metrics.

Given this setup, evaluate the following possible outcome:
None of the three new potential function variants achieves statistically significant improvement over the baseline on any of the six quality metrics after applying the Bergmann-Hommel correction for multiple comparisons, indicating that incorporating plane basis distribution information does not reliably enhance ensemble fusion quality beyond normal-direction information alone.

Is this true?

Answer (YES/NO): YES